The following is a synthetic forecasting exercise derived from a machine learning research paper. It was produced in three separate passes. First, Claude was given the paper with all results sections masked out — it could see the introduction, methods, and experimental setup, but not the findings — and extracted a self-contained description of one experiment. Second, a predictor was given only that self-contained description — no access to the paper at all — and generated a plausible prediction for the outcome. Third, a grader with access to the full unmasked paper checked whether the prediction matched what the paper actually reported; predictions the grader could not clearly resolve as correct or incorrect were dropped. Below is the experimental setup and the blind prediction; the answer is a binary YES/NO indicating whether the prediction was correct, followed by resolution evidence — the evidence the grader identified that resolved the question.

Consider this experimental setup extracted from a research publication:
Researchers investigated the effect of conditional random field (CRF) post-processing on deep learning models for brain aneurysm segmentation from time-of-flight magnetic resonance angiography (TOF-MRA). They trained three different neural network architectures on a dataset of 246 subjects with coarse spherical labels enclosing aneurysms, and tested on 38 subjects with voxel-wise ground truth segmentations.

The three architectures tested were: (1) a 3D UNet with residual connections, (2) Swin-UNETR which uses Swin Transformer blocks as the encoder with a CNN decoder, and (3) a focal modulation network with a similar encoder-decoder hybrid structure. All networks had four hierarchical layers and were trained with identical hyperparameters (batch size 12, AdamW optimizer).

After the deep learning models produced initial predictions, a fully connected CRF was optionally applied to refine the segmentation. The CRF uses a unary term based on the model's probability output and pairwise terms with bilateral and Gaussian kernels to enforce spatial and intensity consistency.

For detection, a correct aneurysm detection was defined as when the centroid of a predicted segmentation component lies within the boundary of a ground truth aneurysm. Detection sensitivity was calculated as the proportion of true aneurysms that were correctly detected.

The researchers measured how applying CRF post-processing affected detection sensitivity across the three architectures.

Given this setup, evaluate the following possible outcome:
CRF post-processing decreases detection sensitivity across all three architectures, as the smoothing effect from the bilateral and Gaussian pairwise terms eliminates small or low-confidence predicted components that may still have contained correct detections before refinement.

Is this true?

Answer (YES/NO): YES